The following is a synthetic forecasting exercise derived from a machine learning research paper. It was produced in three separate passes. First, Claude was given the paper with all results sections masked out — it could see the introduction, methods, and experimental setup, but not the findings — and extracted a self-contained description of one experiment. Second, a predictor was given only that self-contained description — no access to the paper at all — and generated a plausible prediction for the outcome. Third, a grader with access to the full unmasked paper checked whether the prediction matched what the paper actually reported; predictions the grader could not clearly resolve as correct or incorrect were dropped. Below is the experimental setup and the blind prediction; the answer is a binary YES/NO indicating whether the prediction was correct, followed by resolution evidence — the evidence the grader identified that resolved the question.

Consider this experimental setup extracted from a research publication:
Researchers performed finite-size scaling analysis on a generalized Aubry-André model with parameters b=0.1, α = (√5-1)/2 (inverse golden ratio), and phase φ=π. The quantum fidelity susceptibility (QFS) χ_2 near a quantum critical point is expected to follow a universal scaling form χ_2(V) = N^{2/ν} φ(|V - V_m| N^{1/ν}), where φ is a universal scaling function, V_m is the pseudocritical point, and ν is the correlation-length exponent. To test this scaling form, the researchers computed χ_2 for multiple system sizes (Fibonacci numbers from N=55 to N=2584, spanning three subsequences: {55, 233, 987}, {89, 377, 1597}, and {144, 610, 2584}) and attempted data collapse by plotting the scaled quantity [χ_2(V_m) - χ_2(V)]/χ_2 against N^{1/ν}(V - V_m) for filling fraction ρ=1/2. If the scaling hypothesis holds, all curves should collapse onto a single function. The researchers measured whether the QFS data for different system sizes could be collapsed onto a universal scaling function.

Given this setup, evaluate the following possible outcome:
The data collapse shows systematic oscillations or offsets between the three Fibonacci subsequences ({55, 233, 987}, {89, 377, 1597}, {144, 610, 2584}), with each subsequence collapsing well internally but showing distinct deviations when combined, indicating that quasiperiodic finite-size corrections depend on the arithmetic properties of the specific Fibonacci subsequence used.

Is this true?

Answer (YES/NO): YES